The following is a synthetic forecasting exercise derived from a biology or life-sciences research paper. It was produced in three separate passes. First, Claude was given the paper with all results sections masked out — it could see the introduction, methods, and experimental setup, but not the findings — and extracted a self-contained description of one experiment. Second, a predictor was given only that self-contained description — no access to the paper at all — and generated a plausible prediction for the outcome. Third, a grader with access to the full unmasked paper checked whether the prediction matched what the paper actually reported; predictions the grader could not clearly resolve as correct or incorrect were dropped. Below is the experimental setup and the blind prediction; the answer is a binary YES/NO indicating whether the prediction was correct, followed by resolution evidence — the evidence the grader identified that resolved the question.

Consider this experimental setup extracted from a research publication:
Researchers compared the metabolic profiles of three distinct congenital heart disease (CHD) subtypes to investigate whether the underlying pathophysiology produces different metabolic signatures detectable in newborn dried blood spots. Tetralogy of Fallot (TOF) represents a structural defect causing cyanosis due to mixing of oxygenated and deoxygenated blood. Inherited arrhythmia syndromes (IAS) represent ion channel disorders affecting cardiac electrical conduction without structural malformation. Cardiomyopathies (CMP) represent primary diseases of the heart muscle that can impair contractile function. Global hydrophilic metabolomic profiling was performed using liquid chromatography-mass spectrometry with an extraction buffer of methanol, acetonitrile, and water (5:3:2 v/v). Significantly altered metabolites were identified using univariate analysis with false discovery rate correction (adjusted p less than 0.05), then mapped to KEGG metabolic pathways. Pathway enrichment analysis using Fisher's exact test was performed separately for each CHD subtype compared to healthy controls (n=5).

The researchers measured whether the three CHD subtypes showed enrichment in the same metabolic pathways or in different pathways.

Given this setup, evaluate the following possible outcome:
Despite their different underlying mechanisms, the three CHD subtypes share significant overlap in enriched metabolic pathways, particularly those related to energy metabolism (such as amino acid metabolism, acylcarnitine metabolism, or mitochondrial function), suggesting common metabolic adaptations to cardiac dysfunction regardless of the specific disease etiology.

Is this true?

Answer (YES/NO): NO